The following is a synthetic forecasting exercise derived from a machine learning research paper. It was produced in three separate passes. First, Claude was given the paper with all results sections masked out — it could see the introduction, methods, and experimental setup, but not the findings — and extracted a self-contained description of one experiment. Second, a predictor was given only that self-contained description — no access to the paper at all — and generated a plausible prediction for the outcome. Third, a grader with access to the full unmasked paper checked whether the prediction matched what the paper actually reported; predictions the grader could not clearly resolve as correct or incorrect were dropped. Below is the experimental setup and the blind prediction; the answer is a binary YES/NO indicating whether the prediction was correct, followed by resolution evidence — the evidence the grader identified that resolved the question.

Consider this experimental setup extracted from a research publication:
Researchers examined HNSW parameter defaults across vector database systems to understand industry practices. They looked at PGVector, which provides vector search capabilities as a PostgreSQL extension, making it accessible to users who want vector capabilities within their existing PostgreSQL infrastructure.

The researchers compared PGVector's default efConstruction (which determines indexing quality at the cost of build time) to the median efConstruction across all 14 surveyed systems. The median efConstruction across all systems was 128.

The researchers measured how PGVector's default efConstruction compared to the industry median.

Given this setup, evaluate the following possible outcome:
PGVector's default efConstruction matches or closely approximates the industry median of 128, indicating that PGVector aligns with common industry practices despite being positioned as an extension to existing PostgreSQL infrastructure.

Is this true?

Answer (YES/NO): NO